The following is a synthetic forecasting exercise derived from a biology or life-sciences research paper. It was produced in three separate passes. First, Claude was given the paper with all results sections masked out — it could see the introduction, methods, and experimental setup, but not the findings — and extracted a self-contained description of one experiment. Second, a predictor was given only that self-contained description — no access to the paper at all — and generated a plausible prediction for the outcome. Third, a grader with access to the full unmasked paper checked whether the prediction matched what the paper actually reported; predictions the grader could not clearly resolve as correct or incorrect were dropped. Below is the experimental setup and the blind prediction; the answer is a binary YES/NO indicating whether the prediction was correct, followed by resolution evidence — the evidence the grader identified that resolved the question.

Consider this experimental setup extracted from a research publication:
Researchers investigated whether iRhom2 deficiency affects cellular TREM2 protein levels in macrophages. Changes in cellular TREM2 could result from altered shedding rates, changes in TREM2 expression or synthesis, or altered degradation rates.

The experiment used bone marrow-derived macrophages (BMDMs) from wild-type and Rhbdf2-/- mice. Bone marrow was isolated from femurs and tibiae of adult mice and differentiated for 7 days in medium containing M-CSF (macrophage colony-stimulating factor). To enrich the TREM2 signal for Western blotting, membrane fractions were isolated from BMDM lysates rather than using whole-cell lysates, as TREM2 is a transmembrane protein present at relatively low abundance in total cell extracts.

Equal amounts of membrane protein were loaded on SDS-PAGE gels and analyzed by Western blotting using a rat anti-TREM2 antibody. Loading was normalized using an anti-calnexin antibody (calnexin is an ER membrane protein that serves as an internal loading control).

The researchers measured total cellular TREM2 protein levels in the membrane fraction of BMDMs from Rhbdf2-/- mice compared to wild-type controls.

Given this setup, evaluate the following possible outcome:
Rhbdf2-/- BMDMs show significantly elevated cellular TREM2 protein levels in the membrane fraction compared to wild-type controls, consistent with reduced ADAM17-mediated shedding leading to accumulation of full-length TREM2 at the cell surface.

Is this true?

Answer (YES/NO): YES